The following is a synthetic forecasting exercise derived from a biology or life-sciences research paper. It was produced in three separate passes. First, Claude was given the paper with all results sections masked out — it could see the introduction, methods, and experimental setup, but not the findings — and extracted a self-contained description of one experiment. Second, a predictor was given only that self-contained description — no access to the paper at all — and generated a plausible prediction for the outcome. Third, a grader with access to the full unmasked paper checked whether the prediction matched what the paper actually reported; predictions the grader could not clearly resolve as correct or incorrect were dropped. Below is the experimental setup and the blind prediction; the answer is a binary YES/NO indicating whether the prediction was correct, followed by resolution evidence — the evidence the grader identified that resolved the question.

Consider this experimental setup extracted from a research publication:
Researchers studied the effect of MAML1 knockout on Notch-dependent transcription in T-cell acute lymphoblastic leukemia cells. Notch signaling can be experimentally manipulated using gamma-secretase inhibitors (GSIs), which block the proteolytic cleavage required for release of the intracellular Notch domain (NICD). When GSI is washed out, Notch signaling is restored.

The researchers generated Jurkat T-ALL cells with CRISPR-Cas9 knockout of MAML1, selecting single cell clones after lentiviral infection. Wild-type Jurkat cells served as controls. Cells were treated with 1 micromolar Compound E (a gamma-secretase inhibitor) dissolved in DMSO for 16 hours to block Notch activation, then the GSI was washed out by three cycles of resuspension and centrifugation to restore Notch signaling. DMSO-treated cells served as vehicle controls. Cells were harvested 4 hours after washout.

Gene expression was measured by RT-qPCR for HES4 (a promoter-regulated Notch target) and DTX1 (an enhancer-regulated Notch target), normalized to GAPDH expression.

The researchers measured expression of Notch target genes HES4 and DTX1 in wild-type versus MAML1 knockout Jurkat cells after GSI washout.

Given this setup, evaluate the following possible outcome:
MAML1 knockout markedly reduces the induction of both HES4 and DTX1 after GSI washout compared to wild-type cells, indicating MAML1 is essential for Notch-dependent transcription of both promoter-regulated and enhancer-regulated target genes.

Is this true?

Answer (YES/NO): YES